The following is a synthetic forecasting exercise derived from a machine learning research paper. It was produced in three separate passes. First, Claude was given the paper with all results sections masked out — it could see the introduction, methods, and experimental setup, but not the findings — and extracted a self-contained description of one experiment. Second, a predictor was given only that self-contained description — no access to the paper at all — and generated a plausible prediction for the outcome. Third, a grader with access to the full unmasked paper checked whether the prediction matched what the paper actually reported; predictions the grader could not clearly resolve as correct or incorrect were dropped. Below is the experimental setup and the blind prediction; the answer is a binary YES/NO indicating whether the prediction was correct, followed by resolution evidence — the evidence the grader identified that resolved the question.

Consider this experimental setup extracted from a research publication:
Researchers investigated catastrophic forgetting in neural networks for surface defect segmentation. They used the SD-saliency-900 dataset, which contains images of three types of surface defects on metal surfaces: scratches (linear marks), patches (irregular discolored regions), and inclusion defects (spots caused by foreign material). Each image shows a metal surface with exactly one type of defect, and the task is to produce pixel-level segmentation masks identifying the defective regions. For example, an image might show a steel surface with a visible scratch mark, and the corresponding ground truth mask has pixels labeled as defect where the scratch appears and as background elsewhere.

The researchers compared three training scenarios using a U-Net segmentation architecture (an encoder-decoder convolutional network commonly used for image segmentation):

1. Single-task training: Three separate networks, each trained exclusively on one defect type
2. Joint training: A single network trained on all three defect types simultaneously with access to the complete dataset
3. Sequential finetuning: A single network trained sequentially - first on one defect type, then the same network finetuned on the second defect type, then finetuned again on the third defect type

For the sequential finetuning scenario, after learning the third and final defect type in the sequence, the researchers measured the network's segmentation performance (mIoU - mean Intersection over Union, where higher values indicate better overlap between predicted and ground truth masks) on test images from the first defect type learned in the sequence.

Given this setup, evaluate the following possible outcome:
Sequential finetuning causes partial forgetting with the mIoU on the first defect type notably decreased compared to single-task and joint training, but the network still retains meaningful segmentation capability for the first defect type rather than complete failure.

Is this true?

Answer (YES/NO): NO